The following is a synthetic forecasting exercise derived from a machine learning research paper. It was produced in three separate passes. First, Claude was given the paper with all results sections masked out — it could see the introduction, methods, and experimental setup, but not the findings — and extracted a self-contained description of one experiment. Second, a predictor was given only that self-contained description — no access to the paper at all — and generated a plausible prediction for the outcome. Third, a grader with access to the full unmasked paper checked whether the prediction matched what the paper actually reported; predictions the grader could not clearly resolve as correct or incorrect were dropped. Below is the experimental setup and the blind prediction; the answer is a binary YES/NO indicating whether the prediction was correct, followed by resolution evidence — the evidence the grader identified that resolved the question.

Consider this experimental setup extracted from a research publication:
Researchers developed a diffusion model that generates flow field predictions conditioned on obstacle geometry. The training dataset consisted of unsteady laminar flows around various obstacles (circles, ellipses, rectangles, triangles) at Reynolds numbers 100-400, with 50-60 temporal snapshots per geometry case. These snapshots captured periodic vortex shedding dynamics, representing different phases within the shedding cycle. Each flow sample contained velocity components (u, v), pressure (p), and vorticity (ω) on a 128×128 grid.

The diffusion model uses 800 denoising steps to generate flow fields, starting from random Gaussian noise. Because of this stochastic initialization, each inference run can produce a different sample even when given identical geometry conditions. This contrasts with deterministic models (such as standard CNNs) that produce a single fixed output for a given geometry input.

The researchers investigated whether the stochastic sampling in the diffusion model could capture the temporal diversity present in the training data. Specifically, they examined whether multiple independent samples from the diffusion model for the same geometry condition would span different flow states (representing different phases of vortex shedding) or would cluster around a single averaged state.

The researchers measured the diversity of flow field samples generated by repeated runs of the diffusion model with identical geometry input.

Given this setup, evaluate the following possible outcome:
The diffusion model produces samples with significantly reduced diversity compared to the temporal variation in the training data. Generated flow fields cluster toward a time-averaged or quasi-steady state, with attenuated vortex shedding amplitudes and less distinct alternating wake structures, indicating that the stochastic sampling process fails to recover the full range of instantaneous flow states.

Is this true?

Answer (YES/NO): NO